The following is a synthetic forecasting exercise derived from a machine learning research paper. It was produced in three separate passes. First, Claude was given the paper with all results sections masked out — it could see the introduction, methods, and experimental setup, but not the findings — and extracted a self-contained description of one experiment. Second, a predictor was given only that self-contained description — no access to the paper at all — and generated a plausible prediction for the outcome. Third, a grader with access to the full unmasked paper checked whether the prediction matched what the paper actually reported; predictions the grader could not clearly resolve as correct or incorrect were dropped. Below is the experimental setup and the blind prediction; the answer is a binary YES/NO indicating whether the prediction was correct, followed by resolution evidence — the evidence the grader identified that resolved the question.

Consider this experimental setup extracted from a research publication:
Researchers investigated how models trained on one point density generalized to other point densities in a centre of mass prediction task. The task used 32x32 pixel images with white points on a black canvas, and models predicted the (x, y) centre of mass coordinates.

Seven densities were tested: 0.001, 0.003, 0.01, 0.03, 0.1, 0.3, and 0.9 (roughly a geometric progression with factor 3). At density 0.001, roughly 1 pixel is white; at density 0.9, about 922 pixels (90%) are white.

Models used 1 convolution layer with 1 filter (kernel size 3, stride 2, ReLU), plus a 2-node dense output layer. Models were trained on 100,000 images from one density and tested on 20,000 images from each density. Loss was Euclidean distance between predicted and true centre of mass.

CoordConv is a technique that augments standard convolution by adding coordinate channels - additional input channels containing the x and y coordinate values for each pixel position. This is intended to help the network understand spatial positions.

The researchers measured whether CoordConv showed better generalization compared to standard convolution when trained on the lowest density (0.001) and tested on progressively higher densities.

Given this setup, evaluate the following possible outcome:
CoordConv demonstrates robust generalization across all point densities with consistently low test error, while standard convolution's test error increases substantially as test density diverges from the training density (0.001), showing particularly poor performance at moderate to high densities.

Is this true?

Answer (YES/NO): NO